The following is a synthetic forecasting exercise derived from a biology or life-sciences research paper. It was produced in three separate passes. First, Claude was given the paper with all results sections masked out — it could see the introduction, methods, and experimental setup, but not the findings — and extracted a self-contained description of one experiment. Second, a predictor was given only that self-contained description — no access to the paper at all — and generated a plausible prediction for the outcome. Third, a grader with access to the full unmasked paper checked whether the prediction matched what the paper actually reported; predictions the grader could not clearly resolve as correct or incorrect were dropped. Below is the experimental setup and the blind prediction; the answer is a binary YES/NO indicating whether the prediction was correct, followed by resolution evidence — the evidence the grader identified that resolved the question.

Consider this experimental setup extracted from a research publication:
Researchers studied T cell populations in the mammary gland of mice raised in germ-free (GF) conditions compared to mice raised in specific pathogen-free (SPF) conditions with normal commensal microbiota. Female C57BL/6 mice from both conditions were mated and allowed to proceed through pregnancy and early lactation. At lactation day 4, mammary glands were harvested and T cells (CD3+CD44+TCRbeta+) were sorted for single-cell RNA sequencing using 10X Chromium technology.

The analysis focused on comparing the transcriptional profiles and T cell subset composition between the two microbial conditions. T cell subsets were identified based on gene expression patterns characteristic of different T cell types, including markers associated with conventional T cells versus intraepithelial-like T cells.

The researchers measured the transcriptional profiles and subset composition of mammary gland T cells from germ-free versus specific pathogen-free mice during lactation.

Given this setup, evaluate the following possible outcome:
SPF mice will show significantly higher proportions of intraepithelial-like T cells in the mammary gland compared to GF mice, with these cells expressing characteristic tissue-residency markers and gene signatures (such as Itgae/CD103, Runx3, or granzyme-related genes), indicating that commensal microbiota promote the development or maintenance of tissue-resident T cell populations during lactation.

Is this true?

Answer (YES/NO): NO